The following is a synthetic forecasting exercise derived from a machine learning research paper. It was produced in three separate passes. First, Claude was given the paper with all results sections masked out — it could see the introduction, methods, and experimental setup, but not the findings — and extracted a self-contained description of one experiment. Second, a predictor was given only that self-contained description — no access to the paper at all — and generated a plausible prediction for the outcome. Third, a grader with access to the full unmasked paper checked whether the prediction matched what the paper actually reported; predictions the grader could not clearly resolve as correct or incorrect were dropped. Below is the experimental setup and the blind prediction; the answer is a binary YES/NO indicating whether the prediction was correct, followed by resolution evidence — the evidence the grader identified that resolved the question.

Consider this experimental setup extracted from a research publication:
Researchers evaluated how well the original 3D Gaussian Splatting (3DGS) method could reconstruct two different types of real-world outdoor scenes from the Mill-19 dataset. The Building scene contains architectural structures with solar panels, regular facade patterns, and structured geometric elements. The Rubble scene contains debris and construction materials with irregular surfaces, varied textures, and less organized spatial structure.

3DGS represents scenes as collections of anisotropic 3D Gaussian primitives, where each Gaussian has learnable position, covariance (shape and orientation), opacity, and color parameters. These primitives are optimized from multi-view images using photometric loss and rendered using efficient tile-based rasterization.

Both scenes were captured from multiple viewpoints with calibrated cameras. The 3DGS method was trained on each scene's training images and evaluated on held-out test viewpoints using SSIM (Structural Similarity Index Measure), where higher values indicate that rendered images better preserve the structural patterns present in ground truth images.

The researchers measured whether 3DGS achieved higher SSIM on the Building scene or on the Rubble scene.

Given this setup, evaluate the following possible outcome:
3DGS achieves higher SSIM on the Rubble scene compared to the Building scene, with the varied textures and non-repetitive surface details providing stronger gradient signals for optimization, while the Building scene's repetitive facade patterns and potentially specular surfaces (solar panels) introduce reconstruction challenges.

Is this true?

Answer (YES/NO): YES